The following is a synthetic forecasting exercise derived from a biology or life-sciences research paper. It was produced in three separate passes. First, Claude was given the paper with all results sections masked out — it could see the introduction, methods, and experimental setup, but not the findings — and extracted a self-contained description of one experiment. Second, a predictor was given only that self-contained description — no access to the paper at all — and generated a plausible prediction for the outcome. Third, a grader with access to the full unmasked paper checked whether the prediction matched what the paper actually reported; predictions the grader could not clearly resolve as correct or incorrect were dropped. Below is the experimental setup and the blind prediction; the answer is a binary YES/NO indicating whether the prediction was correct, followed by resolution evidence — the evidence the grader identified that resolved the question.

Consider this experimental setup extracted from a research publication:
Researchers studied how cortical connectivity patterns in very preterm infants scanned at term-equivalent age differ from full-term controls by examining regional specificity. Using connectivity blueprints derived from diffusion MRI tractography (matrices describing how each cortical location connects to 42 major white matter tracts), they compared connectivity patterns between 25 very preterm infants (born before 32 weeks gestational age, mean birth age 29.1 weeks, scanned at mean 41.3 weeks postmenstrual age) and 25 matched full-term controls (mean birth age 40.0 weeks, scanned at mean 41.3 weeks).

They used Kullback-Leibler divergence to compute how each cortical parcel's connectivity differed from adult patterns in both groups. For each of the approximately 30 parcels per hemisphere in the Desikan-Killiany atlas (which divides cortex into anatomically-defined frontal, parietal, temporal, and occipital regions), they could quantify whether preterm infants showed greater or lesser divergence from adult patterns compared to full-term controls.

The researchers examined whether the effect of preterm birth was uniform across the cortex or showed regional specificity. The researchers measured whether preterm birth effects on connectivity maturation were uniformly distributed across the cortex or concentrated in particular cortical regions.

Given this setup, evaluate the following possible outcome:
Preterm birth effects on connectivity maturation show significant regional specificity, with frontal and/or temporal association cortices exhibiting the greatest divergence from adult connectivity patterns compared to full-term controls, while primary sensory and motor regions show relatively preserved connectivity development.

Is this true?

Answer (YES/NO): NO